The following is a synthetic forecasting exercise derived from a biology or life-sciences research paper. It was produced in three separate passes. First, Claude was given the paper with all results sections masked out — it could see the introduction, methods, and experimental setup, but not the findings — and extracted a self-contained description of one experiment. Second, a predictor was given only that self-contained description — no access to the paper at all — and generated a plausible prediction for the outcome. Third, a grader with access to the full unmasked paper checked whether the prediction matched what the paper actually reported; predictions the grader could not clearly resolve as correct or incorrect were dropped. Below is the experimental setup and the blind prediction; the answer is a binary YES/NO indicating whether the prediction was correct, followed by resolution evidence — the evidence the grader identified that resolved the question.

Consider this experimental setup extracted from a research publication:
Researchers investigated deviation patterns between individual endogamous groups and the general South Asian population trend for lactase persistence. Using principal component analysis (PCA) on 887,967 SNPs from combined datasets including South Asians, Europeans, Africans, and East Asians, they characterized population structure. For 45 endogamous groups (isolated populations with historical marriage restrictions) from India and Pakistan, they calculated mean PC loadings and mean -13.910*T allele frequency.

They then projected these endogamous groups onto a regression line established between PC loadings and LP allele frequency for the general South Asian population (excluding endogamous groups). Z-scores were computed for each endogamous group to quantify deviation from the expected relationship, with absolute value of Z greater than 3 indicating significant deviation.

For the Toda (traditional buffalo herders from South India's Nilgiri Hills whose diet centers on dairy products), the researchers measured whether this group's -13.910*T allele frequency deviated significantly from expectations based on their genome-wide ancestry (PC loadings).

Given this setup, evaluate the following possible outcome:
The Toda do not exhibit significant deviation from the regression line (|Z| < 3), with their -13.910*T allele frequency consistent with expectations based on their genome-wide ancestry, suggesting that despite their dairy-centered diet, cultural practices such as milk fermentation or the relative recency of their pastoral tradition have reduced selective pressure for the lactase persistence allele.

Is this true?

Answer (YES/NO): NO